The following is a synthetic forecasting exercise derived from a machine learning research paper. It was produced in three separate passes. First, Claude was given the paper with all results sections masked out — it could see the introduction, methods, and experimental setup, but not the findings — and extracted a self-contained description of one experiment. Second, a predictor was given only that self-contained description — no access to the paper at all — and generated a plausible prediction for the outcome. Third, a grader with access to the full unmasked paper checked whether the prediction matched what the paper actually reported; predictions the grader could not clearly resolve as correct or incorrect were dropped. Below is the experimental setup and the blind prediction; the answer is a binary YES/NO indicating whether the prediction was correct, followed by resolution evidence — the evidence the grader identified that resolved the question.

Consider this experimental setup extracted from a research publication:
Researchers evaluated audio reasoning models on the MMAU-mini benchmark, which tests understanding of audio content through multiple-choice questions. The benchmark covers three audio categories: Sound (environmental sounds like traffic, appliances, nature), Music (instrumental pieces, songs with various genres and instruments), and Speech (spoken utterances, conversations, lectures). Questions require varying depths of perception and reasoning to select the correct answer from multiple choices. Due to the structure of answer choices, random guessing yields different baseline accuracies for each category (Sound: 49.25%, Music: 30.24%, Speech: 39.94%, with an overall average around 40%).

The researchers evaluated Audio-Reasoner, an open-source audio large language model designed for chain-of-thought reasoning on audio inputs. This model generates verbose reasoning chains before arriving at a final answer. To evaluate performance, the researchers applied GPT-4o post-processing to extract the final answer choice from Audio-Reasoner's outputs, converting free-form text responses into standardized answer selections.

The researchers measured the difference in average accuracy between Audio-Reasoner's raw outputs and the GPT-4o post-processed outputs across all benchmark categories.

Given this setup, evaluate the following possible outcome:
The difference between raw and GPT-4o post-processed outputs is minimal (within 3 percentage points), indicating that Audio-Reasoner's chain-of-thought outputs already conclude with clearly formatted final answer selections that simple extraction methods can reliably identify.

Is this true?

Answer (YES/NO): NO